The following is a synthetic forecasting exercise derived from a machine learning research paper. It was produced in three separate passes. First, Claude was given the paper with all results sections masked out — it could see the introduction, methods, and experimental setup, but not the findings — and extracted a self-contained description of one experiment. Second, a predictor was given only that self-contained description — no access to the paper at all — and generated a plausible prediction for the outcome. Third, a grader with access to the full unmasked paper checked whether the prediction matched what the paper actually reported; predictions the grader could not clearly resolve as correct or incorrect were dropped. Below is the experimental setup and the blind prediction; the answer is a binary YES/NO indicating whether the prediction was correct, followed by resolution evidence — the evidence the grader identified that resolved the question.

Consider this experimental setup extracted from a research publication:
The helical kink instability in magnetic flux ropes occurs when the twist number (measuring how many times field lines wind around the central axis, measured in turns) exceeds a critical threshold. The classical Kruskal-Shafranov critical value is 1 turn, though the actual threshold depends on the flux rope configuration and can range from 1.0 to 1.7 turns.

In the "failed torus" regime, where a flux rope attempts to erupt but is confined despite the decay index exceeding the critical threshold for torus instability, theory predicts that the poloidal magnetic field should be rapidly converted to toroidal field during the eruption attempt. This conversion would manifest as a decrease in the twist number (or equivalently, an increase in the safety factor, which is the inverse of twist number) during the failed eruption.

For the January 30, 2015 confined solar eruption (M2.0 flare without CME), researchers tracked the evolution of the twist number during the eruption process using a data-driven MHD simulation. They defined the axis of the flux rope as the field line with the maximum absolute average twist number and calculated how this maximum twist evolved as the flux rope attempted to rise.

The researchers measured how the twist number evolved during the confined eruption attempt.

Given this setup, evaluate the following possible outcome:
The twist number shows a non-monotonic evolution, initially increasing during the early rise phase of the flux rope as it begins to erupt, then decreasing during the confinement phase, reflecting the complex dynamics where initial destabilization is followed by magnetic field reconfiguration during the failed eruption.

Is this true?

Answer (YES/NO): YES